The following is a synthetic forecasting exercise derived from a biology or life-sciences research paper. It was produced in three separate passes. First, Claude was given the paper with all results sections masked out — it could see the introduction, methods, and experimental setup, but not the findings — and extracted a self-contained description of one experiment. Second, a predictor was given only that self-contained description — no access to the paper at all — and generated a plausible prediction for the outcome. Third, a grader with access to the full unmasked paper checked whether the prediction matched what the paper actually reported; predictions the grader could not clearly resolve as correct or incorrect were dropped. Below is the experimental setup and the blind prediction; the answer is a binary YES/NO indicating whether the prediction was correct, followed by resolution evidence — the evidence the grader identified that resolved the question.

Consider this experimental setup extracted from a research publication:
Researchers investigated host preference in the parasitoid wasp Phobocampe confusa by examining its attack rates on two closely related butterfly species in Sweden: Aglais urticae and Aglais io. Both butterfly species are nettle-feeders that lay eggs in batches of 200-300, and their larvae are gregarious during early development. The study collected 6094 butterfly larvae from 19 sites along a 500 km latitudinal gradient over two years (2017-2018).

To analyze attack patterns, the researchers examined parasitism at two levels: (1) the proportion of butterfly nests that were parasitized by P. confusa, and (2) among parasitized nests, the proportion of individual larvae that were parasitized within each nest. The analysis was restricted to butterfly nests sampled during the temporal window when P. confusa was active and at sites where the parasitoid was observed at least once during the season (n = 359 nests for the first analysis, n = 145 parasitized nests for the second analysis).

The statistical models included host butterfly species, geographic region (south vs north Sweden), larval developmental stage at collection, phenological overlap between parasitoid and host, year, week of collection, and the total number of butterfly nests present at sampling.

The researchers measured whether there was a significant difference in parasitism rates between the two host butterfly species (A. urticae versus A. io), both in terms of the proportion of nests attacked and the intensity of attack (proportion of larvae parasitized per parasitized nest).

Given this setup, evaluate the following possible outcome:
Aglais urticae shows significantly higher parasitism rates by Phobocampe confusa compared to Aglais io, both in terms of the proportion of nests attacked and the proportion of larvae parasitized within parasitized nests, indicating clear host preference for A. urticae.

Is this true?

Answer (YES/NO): NO